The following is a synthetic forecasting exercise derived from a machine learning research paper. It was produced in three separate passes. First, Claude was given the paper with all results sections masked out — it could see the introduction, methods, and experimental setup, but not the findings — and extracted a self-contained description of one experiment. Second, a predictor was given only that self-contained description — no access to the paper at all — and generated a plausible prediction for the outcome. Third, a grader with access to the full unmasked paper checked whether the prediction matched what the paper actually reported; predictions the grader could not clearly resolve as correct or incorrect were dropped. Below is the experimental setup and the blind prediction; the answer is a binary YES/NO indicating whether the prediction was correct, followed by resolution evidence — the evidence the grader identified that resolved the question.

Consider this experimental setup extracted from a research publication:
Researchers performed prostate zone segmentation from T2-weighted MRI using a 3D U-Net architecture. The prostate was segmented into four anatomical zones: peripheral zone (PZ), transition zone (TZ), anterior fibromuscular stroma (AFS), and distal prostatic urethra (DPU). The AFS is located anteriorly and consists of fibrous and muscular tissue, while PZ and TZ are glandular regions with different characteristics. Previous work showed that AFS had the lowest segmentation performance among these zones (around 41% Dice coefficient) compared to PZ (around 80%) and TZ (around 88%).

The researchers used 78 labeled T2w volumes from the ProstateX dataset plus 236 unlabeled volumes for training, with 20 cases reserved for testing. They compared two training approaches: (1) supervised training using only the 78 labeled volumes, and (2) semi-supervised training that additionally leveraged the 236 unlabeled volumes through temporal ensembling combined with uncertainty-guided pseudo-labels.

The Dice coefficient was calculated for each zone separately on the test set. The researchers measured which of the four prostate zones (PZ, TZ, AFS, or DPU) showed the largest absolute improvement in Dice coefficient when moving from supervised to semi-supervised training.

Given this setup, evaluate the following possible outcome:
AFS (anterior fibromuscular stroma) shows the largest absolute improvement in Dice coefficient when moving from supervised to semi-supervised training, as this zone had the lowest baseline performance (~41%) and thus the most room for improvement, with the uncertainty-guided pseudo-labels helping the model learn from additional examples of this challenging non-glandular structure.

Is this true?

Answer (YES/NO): NO